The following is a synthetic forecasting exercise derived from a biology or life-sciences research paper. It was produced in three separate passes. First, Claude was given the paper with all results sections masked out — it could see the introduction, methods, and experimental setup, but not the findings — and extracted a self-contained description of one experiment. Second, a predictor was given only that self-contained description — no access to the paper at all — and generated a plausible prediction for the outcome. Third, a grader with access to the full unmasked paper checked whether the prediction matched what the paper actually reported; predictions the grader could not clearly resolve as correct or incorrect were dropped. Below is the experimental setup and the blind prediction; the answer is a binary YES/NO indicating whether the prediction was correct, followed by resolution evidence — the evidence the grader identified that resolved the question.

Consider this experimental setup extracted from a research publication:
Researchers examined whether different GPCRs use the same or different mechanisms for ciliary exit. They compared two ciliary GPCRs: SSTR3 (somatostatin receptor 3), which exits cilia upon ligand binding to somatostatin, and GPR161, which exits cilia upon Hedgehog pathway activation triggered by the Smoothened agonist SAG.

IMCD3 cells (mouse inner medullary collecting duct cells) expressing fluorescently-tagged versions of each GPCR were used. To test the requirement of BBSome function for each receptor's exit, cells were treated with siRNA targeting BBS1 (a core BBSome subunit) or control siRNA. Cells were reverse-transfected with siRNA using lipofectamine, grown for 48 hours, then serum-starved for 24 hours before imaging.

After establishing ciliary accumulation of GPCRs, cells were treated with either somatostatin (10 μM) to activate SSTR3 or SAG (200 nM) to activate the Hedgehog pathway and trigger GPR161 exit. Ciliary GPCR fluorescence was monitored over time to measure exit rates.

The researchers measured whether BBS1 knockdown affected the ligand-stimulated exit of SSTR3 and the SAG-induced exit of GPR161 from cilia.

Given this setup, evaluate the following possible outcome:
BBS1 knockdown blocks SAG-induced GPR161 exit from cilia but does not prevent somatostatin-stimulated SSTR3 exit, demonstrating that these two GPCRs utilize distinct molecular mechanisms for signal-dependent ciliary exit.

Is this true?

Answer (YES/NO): NO